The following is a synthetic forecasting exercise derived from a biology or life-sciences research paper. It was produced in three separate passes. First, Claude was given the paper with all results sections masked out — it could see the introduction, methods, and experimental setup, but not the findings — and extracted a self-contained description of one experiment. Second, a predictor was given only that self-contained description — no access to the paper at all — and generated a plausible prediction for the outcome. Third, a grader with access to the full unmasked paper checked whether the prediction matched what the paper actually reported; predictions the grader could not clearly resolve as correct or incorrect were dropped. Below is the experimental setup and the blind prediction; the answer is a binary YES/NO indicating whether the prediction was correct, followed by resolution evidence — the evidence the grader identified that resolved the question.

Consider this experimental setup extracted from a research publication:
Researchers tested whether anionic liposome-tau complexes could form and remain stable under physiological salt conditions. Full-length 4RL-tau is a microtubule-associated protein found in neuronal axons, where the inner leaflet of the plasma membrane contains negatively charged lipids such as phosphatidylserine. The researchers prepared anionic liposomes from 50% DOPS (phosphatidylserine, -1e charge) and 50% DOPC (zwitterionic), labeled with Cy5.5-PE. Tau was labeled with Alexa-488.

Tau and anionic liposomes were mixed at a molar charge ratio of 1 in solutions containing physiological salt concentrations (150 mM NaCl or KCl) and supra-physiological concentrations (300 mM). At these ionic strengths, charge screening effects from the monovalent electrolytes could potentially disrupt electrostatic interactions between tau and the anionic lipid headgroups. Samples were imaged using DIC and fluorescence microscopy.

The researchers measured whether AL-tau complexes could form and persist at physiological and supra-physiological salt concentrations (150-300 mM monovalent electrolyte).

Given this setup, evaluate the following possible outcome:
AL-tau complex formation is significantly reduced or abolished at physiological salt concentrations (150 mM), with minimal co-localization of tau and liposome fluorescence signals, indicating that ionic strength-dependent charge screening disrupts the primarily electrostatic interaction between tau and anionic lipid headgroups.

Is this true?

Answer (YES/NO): NO